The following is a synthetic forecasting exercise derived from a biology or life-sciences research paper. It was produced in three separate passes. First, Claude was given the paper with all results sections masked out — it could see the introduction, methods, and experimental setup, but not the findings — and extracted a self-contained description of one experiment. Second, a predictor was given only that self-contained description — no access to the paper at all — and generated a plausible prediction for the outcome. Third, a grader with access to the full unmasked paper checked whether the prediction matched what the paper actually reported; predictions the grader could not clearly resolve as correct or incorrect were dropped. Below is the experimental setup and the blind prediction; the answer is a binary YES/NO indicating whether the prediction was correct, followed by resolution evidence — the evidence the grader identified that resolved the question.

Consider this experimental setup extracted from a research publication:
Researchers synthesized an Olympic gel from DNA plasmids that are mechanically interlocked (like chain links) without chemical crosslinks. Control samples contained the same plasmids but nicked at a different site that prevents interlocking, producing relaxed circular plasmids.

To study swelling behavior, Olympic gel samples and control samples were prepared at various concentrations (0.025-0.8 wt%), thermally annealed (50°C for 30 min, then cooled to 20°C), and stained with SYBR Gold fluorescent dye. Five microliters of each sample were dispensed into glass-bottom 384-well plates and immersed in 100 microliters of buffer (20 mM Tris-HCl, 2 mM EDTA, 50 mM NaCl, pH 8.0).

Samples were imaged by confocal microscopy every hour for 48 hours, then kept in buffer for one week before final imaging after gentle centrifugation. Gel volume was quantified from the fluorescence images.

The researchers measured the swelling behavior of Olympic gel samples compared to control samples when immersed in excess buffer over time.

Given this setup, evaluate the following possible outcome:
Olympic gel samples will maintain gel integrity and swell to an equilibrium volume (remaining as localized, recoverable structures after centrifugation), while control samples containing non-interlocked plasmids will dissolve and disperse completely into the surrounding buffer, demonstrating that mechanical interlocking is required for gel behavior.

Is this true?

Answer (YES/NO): YES